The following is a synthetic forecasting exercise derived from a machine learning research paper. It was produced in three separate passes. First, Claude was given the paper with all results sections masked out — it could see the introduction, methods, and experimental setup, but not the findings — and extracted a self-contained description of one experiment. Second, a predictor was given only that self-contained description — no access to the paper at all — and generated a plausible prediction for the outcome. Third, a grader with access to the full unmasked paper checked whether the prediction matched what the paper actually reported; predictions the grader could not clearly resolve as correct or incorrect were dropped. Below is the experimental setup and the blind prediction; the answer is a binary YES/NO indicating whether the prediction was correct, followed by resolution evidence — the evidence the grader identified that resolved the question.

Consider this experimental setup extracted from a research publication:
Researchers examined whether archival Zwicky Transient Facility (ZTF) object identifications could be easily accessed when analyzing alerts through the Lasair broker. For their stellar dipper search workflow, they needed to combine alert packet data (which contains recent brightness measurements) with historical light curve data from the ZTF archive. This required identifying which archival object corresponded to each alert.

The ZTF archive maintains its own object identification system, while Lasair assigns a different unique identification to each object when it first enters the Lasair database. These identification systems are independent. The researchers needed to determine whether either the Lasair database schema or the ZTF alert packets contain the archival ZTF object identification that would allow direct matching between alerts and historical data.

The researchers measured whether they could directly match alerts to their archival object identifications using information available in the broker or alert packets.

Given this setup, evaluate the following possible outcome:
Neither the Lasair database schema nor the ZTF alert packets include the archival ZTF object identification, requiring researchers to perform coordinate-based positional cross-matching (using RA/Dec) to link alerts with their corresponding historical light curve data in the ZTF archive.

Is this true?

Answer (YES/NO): YES